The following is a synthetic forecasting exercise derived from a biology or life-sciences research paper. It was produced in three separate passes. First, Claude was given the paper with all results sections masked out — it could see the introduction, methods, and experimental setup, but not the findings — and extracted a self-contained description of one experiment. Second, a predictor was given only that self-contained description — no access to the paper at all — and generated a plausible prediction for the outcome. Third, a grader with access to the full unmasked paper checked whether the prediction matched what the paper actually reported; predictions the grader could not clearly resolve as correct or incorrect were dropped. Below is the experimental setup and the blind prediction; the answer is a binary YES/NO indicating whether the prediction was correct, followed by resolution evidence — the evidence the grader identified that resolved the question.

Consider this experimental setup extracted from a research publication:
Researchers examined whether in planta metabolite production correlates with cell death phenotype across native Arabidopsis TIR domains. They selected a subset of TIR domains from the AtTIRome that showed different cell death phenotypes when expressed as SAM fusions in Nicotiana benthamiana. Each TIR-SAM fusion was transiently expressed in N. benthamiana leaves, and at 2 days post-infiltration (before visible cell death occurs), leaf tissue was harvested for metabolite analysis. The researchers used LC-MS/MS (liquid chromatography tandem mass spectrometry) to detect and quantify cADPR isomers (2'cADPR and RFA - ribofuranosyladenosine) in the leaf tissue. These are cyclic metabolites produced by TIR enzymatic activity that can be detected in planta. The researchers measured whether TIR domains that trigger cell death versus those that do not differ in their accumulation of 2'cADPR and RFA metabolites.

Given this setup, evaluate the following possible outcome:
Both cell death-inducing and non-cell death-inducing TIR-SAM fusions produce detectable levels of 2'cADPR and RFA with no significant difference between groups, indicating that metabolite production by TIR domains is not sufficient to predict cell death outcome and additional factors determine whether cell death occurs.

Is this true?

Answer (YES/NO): NO